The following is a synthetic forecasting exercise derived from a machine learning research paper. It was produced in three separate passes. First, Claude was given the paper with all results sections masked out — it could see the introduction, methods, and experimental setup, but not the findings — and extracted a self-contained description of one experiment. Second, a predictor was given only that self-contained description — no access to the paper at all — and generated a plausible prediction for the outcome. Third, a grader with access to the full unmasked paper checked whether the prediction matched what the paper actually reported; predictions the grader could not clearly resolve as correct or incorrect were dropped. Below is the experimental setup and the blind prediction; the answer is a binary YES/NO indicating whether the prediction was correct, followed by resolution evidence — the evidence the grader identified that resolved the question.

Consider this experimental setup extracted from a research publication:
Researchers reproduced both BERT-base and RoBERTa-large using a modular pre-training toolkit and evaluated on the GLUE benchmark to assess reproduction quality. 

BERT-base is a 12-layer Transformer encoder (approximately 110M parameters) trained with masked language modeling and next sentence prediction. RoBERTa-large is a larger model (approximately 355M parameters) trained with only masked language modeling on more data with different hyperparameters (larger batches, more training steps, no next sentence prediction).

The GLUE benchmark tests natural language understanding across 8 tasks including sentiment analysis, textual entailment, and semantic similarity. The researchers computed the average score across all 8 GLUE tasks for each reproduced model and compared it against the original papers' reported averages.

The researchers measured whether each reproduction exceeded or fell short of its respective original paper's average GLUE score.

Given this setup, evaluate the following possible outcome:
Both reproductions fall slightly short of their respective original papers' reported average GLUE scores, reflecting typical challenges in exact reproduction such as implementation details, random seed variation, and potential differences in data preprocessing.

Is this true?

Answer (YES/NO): NO